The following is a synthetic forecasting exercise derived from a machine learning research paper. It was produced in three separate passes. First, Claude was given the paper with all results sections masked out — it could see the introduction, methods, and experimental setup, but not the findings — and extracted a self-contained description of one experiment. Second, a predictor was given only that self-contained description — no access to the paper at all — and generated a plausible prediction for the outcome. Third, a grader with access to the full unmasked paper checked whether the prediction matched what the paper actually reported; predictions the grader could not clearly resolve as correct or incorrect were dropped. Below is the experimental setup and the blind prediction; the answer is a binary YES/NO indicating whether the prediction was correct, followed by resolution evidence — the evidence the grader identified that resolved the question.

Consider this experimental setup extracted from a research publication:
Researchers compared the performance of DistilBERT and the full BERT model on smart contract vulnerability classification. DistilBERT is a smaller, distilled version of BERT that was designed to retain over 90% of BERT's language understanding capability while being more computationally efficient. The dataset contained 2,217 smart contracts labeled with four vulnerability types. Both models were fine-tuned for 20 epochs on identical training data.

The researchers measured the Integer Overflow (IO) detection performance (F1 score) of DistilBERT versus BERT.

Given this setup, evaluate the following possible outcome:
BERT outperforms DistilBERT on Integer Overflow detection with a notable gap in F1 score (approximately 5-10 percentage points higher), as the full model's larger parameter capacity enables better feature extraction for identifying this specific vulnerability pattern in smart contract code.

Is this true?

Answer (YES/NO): NO